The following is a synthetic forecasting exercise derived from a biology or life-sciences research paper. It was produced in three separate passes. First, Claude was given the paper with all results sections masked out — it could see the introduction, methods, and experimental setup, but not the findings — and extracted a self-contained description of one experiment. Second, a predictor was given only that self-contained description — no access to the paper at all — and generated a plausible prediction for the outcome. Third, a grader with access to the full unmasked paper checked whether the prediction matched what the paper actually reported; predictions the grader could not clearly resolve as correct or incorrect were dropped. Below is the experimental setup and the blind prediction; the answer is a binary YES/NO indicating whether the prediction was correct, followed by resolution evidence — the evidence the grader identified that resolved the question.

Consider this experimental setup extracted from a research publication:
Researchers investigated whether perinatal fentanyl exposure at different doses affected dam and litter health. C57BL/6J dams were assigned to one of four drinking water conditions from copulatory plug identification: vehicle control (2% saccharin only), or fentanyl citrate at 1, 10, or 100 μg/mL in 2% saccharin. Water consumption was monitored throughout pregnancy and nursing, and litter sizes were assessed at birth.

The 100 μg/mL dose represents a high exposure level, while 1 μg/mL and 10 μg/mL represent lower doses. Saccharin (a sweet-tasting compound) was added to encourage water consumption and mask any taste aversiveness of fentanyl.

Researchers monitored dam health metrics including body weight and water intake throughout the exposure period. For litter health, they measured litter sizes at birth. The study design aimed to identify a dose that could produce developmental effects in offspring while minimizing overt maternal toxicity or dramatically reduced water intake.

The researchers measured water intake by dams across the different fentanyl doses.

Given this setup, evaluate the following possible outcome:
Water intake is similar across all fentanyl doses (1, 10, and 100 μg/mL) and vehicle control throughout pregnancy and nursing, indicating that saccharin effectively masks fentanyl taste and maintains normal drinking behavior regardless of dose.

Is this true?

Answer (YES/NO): YES